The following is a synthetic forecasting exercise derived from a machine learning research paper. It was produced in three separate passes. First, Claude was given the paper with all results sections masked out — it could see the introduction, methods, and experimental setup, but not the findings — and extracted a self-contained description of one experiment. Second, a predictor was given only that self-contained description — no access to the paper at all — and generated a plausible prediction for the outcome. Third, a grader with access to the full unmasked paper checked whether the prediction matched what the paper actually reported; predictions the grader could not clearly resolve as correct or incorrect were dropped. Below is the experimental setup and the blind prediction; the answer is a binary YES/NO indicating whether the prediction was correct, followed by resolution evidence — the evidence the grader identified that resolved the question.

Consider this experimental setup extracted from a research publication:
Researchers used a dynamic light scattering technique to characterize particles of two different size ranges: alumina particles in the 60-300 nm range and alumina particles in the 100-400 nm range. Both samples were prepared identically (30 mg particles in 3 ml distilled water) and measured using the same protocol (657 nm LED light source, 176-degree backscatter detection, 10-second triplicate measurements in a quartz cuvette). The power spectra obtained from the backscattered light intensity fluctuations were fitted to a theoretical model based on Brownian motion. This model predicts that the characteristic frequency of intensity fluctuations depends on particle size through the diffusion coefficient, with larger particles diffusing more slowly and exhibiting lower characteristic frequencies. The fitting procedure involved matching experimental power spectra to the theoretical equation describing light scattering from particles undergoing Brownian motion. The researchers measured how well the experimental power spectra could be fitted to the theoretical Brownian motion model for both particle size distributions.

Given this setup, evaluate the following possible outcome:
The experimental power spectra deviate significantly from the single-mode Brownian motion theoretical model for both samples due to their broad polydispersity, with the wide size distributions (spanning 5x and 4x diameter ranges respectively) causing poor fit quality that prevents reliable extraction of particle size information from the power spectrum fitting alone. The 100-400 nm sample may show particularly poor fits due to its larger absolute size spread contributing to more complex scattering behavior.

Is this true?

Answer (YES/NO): NO